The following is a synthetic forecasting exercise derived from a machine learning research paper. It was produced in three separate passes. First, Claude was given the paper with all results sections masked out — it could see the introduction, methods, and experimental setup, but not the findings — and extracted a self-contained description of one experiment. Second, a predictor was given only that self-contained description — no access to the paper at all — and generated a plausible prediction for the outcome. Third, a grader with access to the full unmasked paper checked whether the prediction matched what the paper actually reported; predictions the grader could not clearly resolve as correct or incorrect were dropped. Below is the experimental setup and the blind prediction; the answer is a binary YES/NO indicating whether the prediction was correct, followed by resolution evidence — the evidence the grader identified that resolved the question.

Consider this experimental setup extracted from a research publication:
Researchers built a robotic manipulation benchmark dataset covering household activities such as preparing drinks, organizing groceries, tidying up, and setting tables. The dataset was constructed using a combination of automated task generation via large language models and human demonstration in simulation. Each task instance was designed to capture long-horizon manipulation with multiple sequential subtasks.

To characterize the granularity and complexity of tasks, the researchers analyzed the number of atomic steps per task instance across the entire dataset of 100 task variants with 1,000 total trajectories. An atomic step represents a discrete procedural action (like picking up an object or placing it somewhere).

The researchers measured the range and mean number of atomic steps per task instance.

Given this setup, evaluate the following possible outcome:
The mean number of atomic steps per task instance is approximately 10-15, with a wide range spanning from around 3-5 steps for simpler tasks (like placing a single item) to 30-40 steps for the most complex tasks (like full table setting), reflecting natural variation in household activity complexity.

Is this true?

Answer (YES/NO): NO